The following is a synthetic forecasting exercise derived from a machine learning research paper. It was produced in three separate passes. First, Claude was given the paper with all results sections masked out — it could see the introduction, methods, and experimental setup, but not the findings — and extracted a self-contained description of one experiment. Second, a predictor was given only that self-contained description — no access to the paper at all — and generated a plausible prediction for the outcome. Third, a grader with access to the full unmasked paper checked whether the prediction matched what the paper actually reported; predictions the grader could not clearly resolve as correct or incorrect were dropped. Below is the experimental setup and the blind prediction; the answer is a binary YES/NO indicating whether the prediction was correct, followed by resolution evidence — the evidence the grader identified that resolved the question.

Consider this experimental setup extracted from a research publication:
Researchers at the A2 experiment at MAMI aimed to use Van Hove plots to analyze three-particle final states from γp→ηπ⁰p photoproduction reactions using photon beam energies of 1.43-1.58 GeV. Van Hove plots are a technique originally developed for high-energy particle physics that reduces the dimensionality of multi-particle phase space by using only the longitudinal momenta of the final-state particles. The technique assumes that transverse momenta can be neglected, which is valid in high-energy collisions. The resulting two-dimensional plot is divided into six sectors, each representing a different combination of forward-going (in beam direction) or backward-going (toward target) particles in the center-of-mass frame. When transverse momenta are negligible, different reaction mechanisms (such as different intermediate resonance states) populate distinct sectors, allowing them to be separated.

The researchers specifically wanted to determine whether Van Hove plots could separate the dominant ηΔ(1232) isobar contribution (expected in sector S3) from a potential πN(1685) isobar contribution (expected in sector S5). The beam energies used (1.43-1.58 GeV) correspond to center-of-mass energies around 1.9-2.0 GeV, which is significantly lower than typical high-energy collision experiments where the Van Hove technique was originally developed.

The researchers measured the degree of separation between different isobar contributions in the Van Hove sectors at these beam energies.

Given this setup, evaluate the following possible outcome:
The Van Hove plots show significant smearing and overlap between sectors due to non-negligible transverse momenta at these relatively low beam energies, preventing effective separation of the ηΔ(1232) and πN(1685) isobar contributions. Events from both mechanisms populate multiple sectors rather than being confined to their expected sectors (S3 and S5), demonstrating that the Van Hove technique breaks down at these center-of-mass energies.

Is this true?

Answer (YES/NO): NO